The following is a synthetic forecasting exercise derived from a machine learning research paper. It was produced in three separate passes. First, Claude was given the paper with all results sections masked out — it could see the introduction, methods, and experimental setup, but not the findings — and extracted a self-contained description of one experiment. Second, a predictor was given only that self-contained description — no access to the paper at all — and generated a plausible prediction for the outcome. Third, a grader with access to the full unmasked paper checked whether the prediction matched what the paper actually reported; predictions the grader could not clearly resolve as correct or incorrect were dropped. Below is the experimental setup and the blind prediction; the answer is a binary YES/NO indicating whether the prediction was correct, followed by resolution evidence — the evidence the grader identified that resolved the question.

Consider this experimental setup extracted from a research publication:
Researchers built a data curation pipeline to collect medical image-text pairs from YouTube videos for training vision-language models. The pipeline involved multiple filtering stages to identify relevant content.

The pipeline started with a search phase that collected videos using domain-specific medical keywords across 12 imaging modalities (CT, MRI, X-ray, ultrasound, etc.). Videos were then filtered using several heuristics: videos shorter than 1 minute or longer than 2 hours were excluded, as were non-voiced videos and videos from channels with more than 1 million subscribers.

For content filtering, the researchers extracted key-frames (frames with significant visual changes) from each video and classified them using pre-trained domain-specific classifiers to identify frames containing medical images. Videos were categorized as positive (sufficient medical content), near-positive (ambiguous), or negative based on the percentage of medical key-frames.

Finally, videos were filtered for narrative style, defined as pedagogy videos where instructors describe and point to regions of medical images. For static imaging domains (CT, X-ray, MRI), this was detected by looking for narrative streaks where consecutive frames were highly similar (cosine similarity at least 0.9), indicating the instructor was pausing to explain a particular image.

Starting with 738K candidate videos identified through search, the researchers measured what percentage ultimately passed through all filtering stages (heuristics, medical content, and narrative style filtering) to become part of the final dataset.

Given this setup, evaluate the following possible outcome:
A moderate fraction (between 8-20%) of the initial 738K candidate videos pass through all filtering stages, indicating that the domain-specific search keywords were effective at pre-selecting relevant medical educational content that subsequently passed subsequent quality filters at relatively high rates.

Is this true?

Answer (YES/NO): YES